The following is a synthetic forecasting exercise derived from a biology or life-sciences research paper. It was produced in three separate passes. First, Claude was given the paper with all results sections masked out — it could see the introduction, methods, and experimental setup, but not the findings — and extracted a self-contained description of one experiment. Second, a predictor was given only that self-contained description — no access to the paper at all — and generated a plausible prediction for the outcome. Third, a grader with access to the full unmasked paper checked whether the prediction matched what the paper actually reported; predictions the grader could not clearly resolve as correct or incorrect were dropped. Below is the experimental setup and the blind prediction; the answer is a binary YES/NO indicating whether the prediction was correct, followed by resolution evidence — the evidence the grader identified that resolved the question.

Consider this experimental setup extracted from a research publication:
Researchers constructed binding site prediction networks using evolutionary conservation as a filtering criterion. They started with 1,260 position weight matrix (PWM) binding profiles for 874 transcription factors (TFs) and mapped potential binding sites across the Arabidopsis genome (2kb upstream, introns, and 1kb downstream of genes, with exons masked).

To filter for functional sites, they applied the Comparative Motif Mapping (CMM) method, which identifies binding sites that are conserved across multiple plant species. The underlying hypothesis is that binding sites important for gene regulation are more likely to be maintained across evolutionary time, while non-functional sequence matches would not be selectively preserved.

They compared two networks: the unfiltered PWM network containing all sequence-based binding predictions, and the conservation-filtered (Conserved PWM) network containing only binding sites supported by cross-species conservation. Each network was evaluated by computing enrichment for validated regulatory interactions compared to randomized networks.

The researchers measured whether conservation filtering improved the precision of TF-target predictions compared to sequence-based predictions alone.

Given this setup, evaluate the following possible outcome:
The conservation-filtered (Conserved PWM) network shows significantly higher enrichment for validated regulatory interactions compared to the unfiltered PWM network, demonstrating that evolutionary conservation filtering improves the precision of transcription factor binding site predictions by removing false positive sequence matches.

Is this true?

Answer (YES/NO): YES